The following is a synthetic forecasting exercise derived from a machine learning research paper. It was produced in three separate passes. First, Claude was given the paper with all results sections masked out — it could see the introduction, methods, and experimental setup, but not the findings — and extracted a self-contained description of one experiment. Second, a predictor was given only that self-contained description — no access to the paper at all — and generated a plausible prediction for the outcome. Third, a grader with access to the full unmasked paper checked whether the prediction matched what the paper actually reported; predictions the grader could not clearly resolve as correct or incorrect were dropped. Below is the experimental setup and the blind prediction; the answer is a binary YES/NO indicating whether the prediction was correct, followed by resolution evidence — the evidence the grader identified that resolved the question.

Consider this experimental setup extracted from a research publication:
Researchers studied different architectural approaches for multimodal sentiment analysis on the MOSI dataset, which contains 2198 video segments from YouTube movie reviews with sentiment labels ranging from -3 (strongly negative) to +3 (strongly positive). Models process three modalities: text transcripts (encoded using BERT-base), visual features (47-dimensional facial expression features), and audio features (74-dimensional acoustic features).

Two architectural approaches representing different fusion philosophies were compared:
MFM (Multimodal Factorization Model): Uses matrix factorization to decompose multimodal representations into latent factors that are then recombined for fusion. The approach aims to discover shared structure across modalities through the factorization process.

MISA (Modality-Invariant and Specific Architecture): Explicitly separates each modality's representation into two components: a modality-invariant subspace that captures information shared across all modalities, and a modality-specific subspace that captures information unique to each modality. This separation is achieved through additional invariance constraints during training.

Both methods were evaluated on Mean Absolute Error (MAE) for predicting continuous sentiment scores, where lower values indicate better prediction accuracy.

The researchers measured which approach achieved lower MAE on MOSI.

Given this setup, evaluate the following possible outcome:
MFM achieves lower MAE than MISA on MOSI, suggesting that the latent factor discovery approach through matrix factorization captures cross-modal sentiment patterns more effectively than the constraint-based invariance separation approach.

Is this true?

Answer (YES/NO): NO